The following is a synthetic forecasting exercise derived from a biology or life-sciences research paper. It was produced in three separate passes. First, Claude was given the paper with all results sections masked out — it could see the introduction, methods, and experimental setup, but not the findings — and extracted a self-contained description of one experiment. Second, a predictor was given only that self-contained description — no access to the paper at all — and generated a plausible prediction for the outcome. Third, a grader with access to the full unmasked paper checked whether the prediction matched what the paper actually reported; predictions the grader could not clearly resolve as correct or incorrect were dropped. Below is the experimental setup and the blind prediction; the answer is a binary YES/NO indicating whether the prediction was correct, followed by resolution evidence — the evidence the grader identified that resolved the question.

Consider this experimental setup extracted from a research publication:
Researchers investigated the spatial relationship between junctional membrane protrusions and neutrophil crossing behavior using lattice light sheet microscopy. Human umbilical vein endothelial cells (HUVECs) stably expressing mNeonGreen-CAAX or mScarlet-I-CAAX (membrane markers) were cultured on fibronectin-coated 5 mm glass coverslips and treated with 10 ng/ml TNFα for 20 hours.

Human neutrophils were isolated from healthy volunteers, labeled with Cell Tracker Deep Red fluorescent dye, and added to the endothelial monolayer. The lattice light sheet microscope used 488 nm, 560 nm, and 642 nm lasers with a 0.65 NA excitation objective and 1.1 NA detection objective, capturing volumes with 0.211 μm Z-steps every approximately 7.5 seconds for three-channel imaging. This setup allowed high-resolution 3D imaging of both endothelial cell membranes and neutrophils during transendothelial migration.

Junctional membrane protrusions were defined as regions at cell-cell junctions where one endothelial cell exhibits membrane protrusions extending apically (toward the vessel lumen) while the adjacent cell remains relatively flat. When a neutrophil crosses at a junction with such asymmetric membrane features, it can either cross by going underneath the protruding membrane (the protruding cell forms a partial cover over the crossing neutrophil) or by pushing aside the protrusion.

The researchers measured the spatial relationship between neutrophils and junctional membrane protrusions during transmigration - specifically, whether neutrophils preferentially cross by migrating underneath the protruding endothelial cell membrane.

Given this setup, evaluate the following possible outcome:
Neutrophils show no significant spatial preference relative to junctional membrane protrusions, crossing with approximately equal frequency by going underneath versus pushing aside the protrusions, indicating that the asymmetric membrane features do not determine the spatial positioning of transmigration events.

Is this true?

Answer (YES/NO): NO